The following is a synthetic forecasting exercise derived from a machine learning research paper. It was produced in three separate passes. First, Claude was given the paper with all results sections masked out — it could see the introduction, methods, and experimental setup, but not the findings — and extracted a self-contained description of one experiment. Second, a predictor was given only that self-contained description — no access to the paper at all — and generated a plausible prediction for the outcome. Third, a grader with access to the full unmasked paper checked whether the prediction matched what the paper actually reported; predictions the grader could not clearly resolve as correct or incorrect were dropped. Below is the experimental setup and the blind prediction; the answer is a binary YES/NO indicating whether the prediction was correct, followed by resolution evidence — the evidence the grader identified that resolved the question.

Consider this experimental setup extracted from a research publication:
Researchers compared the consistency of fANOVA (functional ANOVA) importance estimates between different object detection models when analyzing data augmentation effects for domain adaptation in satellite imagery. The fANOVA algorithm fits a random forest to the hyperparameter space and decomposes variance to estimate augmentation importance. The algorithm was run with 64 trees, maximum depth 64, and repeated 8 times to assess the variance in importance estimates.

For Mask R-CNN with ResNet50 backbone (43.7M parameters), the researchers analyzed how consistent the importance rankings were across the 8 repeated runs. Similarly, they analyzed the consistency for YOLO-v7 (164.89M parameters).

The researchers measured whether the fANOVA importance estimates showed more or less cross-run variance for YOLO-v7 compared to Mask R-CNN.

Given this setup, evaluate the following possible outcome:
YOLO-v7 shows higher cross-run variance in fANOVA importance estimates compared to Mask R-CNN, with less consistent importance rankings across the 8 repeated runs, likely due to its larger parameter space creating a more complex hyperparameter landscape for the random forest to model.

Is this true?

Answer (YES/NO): YES